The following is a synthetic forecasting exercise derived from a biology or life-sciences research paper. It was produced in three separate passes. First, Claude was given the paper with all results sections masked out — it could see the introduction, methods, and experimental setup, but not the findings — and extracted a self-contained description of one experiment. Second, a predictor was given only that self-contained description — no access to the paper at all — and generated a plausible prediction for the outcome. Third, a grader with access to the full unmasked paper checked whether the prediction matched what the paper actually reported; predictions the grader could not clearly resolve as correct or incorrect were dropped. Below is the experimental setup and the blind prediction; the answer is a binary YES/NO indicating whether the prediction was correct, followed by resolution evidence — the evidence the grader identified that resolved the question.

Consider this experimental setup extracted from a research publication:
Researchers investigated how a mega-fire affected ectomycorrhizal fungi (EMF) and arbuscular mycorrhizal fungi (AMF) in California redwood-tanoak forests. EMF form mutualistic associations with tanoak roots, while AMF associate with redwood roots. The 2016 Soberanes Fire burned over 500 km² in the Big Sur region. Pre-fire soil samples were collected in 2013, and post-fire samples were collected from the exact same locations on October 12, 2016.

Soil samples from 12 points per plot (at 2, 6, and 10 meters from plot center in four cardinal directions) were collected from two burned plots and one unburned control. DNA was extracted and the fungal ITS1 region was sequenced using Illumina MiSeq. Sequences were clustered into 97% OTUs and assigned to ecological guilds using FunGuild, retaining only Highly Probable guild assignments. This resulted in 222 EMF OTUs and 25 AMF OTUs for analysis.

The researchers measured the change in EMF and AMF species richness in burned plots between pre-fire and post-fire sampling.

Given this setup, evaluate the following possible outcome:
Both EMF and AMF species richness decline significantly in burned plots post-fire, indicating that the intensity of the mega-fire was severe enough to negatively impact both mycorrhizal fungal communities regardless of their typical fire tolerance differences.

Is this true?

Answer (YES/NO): NO